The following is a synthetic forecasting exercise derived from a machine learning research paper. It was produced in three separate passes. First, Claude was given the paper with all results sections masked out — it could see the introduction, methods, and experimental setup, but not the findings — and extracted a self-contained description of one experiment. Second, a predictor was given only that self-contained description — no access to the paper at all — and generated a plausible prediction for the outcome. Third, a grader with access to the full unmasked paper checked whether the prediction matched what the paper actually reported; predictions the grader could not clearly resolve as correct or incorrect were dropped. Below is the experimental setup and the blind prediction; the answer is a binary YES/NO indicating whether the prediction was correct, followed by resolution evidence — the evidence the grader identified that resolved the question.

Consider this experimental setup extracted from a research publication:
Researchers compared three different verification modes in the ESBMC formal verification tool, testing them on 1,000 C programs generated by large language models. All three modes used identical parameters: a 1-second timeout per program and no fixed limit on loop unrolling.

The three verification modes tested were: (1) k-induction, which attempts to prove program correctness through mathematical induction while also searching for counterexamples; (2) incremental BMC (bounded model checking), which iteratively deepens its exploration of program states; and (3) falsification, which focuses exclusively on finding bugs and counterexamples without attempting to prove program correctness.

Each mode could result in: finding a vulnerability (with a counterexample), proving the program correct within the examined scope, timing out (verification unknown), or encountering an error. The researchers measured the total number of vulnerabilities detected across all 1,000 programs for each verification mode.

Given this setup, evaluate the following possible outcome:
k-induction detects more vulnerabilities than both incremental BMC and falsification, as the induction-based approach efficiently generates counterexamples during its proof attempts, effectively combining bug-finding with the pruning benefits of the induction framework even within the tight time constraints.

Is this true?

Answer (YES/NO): YES